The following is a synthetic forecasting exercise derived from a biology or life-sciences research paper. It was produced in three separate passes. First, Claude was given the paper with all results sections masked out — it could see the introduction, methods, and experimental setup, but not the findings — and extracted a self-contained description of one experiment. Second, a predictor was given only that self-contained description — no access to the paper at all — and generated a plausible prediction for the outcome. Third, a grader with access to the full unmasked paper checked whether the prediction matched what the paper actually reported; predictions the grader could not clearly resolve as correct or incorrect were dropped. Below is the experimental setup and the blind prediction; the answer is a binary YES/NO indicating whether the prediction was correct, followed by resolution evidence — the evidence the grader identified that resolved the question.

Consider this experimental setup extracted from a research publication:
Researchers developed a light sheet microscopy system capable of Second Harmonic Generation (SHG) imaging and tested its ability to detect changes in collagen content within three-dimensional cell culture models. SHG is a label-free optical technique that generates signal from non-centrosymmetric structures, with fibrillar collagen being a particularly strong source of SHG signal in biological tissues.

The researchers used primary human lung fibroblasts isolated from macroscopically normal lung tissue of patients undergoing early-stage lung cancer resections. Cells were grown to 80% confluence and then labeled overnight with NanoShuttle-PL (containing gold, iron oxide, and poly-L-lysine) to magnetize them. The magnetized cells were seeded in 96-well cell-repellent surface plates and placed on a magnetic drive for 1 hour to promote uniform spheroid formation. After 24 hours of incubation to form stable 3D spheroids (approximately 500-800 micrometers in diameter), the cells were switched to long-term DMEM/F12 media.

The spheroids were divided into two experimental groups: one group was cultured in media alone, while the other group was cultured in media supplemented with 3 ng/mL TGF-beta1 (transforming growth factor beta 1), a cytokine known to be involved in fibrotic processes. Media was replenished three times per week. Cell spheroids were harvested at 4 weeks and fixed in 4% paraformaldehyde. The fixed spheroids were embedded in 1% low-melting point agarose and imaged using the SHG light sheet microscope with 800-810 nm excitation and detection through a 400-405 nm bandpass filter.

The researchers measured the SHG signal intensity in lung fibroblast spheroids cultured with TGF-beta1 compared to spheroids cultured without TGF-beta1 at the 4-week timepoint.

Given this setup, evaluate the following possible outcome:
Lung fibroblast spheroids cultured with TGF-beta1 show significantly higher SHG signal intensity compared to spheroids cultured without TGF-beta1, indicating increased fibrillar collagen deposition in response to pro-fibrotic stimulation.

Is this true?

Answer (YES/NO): YES